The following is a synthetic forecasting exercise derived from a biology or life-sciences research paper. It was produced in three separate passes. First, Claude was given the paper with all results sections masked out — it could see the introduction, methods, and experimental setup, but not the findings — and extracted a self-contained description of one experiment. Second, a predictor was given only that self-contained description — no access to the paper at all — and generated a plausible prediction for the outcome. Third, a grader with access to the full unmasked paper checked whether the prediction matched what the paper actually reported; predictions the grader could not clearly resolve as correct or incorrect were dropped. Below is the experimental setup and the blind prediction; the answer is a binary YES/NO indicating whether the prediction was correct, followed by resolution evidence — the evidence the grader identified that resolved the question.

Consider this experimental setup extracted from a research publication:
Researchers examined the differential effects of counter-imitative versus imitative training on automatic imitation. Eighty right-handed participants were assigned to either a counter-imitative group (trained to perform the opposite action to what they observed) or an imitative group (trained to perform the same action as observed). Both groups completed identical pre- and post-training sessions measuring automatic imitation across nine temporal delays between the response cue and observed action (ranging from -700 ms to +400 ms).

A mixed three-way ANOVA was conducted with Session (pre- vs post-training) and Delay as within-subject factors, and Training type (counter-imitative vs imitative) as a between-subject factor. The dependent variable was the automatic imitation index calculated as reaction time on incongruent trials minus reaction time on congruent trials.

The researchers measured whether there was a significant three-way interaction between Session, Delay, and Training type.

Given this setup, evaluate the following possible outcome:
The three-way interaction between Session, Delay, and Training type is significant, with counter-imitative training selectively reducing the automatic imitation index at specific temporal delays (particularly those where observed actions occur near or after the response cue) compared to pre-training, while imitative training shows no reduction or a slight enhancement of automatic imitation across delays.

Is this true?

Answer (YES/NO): NO